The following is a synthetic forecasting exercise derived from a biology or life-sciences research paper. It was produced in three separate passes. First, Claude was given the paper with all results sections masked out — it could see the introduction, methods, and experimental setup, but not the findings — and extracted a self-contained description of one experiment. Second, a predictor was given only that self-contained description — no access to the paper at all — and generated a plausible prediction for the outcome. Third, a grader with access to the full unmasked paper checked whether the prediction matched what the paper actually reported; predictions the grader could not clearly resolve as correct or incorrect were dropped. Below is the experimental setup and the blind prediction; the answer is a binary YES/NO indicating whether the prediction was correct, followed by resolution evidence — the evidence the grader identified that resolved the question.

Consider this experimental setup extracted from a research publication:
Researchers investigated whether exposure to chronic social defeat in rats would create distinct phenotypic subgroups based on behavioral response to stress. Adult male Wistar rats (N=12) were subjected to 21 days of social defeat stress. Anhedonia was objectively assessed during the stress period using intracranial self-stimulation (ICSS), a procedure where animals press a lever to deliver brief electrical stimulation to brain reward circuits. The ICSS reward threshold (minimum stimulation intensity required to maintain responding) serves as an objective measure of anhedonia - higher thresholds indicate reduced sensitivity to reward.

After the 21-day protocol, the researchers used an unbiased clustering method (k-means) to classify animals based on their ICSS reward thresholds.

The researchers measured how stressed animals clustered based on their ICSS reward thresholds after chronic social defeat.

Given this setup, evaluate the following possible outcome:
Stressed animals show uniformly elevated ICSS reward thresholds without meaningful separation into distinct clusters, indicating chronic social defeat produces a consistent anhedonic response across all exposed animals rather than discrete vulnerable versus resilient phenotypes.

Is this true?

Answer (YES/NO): NO